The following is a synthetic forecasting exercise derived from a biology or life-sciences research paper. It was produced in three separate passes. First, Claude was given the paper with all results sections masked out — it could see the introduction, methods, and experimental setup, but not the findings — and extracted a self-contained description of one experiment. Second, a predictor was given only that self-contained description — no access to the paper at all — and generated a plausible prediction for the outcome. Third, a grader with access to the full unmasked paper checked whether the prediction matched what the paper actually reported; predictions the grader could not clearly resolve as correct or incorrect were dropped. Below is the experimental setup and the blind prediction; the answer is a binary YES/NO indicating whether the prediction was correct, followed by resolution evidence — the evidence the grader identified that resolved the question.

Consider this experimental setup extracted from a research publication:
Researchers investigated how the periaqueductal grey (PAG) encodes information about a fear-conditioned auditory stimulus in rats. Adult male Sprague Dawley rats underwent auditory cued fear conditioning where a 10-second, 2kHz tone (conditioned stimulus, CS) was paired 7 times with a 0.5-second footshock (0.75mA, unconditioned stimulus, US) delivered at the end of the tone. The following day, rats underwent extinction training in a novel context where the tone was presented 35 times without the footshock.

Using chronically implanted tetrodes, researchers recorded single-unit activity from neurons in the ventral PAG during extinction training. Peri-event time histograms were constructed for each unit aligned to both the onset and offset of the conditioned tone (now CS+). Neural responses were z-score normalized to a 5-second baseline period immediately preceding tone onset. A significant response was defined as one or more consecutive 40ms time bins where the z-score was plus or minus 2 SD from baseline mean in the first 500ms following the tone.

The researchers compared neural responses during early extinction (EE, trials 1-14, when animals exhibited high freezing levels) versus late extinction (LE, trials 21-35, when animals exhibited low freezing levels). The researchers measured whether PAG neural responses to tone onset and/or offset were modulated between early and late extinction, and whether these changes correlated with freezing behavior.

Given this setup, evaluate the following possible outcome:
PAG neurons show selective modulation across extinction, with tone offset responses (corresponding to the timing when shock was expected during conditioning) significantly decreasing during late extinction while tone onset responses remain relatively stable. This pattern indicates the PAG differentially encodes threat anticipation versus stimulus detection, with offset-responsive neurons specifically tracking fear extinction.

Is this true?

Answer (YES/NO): NO